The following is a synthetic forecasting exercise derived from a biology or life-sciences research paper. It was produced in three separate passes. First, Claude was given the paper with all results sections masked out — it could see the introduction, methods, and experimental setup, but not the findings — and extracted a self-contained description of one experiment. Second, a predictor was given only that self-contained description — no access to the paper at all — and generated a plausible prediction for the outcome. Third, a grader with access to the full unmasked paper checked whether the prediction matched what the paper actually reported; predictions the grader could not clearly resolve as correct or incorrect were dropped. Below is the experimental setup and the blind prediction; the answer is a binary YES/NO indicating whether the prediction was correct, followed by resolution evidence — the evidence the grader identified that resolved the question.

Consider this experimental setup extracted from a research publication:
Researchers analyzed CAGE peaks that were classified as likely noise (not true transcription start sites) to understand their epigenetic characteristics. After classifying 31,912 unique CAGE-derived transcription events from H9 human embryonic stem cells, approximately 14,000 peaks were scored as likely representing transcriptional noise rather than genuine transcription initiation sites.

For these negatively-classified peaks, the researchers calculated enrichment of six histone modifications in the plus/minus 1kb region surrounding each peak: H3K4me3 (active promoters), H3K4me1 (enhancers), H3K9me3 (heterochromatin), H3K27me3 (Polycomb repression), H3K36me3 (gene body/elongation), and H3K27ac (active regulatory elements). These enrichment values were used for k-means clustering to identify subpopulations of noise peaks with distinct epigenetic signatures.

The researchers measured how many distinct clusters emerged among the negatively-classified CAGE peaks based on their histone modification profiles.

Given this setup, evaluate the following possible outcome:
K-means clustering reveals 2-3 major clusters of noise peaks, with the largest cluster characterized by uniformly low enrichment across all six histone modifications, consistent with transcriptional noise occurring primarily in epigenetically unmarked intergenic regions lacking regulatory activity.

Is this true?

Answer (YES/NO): NO